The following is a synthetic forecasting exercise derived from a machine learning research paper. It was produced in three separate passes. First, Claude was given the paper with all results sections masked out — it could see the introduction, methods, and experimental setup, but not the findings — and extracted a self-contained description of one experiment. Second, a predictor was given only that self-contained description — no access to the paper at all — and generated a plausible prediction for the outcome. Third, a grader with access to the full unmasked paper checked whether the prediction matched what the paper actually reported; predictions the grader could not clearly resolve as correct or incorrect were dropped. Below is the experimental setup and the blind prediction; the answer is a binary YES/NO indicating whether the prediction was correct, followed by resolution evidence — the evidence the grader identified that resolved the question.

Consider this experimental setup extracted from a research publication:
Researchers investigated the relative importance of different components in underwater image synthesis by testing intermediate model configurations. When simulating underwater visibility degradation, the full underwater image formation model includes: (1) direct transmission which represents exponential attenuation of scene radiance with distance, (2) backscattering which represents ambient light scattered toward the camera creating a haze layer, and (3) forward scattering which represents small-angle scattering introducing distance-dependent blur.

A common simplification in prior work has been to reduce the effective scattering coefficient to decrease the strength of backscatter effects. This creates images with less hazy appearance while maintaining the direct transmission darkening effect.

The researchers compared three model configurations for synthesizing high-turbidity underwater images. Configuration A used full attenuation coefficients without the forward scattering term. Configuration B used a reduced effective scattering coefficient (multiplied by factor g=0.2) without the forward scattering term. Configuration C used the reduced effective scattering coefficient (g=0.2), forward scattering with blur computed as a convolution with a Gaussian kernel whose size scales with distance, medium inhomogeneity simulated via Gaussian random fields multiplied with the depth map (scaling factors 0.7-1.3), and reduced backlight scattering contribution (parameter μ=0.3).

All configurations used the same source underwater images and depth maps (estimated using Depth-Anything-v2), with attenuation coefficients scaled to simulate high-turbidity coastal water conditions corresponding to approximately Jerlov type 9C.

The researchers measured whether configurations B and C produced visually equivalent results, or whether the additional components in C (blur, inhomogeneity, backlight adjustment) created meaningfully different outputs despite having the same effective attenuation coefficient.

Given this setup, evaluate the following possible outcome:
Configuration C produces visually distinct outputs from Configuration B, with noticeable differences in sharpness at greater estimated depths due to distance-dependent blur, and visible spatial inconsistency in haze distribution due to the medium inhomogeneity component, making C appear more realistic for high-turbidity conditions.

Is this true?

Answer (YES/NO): YES